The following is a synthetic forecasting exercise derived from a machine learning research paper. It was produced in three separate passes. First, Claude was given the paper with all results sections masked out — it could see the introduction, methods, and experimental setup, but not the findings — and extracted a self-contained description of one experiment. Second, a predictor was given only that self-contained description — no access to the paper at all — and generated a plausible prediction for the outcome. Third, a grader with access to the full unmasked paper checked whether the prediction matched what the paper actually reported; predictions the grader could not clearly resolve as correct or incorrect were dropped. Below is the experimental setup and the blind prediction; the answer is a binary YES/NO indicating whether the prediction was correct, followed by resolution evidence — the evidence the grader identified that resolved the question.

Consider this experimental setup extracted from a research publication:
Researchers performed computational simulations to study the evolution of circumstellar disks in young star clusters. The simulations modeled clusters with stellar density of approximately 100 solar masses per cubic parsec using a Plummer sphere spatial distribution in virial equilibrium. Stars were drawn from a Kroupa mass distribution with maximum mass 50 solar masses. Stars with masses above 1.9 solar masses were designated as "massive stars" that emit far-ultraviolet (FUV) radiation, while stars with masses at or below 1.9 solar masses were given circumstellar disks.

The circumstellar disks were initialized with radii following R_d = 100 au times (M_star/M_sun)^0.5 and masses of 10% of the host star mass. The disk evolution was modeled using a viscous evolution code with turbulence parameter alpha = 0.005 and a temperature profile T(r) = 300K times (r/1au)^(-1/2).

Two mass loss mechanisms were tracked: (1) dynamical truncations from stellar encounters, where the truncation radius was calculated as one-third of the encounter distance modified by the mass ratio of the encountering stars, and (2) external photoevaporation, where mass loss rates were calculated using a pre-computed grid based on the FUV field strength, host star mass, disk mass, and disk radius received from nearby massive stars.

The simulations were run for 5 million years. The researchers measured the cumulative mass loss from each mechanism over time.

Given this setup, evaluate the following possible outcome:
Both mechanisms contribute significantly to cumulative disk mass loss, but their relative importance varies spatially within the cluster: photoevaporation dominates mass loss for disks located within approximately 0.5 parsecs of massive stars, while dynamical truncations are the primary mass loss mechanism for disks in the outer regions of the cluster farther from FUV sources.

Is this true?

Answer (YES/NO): NO